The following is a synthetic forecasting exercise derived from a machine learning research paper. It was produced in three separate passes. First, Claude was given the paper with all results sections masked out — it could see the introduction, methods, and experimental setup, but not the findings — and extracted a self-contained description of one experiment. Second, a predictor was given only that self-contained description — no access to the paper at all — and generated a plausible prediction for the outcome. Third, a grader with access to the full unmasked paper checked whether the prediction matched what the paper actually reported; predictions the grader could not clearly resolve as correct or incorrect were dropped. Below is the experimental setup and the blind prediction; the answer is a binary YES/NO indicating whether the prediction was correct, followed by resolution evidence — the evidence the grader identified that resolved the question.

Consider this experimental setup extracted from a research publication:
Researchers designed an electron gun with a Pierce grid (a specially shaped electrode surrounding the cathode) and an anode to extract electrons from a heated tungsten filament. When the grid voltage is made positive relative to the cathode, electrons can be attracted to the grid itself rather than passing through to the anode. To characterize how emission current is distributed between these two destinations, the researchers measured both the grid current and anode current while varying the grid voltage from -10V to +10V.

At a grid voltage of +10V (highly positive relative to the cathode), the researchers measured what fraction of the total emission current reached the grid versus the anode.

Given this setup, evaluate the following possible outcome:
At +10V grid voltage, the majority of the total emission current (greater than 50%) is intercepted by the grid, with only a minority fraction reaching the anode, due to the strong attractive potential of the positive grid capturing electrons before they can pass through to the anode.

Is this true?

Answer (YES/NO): YES